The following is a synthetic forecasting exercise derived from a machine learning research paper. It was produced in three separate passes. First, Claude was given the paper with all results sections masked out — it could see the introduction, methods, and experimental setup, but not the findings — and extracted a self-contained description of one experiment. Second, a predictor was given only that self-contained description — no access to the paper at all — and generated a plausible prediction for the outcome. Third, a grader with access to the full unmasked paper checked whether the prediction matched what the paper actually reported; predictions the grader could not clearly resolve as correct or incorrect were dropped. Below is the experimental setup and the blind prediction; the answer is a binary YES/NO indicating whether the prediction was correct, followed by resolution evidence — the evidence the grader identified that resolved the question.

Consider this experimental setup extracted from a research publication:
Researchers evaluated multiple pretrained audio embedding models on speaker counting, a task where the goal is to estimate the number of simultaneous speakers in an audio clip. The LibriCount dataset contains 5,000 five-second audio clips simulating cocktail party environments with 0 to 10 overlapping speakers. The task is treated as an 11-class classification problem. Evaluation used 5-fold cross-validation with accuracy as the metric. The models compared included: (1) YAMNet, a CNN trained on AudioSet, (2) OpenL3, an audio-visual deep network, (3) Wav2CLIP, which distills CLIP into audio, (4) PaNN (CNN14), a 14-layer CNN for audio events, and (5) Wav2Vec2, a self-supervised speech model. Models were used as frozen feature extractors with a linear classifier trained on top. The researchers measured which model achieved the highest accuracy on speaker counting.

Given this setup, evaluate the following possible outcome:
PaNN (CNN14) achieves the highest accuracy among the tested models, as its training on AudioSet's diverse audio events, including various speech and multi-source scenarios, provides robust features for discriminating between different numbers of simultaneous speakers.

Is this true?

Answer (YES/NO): NO